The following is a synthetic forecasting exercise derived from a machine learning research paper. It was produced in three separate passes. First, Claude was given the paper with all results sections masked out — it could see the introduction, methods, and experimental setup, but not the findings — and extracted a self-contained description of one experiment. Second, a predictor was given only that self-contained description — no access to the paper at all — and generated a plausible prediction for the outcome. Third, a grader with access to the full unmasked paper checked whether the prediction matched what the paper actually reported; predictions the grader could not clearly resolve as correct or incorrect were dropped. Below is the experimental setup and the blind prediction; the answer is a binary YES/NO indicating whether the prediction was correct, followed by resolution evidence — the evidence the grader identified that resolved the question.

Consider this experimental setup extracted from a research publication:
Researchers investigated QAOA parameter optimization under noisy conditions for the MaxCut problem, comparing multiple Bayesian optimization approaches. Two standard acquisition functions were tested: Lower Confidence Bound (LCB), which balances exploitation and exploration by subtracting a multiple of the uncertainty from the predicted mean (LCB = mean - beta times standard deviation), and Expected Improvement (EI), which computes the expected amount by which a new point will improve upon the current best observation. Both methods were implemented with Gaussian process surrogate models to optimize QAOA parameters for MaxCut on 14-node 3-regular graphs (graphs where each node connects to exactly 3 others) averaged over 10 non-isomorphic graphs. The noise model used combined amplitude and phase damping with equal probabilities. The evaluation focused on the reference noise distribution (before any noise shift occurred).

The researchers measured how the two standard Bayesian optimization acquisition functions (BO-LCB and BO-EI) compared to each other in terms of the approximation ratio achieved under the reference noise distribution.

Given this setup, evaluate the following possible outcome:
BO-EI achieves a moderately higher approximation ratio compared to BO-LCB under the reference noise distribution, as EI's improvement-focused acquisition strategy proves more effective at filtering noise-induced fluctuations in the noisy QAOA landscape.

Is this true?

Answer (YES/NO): NO